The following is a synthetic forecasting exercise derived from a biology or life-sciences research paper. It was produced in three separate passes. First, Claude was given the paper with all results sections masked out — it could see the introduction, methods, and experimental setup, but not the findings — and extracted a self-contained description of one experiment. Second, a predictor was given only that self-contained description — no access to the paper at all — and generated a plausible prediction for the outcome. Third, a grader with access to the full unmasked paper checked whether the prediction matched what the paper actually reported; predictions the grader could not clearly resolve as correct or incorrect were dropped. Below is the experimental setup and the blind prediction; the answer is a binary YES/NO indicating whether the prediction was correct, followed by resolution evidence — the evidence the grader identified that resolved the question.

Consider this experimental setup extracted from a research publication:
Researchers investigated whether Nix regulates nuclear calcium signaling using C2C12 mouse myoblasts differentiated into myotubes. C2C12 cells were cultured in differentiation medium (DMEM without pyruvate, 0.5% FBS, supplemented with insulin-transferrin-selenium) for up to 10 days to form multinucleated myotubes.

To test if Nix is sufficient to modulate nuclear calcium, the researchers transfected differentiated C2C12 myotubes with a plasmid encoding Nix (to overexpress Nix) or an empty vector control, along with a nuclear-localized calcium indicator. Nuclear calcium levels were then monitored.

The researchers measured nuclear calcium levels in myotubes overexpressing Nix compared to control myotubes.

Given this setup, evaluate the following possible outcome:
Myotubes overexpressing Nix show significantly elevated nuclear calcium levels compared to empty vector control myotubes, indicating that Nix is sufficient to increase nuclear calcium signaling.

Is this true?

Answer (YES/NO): YES